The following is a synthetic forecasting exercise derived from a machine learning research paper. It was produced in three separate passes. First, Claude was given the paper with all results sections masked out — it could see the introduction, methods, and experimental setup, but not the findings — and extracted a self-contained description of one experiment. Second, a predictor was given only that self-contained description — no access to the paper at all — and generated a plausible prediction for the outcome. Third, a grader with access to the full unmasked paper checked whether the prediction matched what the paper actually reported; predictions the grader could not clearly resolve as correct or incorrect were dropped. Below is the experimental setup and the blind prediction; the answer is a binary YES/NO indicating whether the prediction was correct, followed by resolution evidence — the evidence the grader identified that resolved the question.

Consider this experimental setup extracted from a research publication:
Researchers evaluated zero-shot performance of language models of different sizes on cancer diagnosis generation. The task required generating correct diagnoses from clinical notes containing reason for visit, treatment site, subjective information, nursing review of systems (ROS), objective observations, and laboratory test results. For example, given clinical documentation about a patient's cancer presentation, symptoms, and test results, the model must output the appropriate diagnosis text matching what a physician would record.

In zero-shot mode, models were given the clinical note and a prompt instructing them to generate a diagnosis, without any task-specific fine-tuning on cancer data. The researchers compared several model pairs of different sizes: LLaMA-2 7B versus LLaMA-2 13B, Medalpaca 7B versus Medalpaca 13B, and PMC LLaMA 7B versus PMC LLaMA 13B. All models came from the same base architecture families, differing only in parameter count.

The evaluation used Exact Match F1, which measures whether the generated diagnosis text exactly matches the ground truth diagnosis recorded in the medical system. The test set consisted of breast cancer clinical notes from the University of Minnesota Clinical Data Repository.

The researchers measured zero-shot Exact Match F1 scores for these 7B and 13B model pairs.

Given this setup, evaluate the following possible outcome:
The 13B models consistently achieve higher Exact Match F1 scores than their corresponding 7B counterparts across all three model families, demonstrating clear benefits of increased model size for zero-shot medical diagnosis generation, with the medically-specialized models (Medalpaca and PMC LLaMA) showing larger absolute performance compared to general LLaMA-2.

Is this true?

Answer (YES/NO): NO